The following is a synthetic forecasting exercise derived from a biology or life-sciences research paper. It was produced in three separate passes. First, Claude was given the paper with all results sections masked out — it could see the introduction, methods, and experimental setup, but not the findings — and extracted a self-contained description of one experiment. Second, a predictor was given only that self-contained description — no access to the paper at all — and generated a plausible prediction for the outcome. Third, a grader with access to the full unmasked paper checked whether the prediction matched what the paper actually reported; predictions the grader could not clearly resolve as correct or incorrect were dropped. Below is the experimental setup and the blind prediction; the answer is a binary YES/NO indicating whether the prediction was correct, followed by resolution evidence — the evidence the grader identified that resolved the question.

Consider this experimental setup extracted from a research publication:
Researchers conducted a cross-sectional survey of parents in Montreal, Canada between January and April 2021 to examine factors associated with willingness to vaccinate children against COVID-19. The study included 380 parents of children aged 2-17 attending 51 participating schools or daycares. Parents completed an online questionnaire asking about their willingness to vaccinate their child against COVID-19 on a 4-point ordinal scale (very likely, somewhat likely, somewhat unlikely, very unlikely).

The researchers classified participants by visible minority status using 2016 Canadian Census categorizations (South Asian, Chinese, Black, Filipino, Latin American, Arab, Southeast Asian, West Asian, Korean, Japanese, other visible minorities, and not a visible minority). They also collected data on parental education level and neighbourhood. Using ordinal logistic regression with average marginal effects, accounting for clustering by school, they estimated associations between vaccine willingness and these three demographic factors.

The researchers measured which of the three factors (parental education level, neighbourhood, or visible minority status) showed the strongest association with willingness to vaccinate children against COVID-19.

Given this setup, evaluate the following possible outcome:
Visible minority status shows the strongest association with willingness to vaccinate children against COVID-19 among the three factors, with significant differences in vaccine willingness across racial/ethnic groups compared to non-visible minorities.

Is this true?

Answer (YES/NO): YES